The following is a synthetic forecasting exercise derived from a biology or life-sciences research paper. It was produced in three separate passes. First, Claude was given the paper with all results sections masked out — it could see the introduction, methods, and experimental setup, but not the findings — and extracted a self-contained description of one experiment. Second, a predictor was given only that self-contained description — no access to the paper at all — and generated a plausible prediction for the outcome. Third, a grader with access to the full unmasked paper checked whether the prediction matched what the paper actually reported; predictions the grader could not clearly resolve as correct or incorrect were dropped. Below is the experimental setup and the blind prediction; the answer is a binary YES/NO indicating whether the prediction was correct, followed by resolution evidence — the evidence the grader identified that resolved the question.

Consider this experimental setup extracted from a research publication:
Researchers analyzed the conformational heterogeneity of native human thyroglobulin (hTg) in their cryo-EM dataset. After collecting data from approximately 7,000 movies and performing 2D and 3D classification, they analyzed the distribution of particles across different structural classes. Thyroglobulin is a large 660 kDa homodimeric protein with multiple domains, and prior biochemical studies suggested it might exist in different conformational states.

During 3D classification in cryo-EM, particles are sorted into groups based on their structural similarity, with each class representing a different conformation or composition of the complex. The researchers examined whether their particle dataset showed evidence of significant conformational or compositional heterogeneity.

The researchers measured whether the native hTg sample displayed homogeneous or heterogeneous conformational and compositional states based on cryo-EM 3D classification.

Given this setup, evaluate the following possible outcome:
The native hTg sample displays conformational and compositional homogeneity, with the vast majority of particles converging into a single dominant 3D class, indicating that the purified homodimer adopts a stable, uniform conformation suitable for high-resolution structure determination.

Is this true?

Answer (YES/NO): NO